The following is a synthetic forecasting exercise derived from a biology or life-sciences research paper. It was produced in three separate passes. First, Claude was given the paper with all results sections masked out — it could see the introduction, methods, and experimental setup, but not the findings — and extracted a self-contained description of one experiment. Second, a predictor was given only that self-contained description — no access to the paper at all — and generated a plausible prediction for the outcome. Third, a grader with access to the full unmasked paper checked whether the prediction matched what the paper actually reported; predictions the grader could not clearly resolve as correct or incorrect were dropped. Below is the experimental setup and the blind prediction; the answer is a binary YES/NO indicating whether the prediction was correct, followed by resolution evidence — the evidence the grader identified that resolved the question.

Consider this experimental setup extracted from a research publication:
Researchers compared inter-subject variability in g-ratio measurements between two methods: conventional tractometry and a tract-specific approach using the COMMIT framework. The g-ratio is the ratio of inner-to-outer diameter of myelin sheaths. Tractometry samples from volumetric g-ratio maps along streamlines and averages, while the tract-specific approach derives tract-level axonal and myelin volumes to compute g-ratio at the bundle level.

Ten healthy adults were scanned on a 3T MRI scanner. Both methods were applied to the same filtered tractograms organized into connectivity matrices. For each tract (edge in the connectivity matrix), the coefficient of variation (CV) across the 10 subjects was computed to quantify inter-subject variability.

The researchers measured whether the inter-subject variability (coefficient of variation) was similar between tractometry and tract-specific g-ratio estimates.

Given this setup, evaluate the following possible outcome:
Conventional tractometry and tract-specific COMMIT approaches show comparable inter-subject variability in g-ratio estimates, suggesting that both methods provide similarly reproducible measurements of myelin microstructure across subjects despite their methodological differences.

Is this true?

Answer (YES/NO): NO